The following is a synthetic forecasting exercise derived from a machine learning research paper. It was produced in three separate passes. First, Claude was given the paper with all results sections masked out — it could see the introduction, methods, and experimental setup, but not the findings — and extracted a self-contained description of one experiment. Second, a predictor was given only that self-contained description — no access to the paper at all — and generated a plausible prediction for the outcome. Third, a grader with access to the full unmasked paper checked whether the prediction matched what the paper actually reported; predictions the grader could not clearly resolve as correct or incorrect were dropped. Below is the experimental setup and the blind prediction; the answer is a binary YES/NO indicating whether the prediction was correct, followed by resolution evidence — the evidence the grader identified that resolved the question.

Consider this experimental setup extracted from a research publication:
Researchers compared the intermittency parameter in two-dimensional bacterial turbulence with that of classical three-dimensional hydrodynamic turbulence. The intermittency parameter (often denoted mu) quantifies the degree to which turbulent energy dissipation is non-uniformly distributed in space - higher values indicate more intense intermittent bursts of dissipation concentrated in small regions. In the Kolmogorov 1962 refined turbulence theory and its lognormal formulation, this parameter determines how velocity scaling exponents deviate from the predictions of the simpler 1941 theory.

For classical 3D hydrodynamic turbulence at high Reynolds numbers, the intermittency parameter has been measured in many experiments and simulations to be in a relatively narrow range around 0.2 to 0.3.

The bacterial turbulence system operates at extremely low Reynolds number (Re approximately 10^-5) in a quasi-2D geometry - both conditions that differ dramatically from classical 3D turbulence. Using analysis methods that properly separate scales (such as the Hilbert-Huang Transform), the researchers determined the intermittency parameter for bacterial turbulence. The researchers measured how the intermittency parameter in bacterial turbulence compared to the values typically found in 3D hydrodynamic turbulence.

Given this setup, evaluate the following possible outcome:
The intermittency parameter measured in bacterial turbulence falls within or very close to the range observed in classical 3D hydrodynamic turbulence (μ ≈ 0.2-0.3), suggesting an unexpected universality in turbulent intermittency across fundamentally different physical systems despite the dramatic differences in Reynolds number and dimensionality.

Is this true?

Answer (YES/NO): YES